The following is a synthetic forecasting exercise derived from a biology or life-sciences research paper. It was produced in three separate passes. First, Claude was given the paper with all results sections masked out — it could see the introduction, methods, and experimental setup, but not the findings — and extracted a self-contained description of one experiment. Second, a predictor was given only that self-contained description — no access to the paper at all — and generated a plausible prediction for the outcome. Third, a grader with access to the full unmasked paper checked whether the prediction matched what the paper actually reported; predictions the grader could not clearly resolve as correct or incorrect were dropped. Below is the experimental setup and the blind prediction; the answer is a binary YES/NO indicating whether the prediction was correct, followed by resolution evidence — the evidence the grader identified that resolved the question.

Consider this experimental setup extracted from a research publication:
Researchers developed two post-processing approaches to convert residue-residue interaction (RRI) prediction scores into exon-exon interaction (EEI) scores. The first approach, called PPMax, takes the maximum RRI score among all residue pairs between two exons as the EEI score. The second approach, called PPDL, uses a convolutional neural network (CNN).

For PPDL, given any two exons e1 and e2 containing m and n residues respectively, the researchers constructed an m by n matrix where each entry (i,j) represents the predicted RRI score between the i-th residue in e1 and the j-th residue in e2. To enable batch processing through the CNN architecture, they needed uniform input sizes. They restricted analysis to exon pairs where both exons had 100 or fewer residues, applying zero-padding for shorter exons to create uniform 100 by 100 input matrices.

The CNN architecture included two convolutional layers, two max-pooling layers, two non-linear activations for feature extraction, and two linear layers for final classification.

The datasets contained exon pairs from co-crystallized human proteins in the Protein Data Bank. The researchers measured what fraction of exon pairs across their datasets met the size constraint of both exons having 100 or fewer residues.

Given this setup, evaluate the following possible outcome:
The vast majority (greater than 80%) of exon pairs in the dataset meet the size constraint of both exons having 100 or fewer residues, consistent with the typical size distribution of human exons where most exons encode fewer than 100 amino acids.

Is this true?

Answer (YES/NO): YES